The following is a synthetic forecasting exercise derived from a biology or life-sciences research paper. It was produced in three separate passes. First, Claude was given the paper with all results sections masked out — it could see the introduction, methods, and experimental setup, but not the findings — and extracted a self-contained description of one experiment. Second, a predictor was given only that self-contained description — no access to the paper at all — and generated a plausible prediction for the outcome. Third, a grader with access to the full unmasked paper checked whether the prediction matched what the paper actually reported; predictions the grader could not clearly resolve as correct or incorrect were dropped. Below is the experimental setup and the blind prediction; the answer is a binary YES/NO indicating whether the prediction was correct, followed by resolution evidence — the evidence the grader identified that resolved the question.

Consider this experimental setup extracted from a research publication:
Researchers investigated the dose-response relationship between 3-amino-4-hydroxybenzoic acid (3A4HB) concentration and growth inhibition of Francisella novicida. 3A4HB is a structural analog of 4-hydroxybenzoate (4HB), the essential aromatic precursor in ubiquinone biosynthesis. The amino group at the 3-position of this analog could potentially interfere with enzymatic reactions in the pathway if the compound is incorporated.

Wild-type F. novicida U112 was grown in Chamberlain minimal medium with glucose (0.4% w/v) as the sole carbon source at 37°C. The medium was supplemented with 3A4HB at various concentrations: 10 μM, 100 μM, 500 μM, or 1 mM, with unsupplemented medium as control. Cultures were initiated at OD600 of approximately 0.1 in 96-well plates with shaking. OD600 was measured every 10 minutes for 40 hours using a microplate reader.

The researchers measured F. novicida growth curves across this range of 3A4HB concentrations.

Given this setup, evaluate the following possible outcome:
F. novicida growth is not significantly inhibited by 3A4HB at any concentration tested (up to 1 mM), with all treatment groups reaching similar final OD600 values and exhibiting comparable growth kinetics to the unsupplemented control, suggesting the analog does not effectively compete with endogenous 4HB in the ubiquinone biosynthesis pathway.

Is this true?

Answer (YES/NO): NO